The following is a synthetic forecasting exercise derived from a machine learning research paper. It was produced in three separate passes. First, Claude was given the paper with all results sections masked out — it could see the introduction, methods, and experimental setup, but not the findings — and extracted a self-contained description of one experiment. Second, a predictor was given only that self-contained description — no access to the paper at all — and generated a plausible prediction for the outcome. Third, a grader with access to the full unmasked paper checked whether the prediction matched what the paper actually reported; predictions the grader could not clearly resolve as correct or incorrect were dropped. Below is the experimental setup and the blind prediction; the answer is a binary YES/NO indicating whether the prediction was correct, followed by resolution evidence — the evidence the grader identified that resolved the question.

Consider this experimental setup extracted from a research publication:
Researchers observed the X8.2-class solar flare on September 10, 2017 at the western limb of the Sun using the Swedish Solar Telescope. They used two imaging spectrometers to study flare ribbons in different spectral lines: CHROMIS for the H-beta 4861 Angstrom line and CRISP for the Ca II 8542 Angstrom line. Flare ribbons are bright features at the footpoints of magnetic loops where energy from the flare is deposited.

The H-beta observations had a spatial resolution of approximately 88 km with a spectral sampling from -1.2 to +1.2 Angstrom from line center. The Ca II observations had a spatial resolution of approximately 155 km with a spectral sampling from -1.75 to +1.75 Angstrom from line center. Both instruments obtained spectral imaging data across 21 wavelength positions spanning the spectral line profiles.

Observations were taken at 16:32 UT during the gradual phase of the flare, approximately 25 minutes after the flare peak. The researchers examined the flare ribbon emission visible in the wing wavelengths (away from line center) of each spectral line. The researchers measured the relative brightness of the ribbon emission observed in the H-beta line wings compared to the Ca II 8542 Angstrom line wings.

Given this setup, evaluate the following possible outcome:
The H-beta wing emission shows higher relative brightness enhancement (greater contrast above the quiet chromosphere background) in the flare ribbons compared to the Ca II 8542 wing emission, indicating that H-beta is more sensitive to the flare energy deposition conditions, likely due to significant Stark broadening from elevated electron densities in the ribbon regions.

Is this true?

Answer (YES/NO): NO